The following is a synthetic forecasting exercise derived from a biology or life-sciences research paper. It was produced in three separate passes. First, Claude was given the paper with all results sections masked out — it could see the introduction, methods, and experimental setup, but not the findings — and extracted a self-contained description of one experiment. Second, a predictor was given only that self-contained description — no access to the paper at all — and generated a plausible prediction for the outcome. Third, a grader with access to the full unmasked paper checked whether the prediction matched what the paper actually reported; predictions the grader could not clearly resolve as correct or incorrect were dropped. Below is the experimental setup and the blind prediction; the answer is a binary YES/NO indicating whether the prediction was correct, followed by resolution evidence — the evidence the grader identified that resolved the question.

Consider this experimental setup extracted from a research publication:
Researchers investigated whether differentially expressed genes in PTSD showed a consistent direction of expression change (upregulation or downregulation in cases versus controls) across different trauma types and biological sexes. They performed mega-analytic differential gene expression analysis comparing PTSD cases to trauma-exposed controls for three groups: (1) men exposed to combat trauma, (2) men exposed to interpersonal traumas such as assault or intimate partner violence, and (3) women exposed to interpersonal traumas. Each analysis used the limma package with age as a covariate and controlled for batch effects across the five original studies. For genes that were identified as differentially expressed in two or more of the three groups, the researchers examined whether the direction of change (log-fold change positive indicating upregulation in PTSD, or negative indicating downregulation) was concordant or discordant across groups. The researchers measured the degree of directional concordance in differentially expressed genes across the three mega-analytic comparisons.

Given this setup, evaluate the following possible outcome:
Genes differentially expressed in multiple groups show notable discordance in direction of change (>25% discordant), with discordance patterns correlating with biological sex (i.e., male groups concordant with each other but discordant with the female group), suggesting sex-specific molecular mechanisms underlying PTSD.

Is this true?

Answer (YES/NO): NO